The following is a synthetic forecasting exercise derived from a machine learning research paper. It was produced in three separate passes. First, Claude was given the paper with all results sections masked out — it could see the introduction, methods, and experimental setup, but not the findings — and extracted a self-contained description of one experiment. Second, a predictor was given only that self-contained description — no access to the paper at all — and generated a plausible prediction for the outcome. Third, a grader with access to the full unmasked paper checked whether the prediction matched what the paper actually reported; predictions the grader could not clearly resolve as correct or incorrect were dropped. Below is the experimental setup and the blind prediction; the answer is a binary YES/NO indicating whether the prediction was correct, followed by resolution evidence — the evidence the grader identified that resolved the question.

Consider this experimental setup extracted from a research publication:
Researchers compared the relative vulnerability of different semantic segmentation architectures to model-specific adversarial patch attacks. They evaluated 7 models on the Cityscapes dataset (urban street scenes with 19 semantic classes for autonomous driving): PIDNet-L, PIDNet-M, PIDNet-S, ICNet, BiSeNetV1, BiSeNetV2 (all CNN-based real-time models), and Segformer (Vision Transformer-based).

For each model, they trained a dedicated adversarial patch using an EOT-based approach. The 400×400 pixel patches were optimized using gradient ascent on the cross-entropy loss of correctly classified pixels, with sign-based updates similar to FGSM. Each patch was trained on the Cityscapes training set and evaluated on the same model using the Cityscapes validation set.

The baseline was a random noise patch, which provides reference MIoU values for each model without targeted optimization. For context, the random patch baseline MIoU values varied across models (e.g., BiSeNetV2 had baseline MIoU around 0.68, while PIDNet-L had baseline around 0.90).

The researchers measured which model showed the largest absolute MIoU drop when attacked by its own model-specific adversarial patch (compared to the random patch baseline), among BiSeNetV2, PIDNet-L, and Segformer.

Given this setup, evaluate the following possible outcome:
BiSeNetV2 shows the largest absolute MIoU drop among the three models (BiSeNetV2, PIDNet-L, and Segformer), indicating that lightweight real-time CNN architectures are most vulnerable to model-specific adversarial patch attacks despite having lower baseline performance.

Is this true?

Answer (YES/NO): YES